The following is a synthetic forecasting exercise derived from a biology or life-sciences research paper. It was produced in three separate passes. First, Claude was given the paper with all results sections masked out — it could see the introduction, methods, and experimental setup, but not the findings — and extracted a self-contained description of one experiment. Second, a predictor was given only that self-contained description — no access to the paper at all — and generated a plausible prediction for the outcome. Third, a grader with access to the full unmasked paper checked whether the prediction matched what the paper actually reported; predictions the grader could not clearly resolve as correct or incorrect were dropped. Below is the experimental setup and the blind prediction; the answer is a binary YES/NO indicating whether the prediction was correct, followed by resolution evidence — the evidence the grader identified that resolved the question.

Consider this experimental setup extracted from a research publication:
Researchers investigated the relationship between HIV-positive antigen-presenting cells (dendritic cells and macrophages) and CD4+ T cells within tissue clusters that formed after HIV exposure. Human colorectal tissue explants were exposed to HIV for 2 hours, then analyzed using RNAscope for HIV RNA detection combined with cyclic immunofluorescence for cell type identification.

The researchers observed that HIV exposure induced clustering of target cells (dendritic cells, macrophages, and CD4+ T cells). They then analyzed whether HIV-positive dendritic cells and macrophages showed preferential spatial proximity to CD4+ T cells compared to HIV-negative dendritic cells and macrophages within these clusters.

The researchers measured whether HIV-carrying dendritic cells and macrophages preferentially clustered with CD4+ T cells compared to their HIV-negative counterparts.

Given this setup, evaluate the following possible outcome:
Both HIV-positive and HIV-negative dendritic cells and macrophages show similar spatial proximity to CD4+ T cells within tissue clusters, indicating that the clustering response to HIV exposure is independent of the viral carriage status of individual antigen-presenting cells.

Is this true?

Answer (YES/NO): NO